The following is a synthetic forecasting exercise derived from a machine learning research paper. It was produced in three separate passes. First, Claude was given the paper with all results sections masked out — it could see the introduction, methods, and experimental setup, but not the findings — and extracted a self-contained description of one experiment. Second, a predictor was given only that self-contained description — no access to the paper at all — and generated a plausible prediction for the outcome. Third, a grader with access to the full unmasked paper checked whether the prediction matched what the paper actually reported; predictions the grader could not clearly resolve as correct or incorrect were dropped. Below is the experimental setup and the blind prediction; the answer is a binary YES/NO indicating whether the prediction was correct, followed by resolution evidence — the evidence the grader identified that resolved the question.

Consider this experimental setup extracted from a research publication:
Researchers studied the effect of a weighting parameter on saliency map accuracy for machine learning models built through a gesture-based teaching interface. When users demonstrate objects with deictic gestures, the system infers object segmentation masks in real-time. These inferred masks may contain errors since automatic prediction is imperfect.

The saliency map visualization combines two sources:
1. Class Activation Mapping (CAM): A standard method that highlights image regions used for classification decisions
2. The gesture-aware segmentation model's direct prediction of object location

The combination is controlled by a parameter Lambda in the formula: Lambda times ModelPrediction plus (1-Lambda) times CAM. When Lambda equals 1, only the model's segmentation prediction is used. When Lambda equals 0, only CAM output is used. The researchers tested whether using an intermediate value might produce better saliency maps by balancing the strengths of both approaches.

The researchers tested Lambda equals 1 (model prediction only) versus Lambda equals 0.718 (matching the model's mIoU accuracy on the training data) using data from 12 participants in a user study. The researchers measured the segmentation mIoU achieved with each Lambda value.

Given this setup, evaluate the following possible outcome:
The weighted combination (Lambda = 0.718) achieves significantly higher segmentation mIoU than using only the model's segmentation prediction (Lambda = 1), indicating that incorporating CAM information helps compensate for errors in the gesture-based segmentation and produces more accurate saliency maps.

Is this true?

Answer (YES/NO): NO